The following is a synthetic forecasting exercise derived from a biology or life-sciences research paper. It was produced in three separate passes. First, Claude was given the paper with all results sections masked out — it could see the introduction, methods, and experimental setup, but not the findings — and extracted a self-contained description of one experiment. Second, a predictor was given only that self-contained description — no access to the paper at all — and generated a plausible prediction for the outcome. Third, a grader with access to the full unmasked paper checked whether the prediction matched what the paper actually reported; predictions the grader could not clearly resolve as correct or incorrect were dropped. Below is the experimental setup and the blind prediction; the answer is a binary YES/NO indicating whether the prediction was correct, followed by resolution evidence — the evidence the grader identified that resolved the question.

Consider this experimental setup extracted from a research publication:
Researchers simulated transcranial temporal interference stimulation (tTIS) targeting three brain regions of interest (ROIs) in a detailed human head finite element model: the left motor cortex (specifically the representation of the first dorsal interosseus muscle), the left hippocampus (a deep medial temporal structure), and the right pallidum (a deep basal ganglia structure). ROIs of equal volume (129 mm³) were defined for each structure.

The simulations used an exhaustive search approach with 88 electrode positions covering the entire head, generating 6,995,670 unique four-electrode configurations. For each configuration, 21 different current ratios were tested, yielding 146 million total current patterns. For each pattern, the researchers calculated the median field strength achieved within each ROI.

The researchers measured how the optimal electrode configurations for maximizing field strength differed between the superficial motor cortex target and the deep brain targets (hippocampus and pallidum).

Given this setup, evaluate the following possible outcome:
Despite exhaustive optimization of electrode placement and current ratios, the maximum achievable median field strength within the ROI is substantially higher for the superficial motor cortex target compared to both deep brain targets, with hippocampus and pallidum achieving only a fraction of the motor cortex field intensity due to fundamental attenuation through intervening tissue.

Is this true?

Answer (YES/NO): NO